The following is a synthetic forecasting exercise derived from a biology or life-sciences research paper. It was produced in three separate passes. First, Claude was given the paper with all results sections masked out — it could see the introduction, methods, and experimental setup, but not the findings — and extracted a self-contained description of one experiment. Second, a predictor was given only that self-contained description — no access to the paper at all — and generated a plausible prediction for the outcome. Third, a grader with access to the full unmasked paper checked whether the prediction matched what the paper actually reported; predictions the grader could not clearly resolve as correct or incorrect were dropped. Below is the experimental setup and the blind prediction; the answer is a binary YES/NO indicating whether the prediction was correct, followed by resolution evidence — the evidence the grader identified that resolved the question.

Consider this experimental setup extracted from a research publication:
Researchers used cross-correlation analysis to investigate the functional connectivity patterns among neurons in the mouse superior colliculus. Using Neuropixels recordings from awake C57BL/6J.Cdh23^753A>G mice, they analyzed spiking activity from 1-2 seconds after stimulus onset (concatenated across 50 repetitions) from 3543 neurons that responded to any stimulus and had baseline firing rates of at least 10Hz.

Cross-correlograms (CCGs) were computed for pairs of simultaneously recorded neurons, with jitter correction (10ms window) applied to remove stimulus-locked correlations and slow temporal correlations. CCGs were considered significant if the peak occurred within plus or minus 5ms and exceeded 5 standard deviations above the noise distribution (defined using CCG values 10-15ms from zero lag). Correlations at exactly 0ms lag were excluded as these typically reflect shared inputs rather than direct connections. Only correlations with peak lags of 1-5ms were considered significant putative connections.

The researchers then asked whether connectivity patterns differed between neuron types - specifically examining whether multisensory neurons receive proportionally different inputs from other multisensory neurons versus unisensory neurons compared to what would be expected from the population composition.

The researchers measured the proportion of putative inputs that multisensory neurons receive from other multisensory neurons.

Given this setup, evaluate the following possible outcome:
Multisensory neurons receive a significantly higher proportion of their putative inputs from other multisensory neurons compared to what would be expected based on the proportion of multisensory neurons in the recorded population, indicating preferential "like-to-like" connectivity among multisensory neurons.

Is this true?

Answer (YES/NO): YES